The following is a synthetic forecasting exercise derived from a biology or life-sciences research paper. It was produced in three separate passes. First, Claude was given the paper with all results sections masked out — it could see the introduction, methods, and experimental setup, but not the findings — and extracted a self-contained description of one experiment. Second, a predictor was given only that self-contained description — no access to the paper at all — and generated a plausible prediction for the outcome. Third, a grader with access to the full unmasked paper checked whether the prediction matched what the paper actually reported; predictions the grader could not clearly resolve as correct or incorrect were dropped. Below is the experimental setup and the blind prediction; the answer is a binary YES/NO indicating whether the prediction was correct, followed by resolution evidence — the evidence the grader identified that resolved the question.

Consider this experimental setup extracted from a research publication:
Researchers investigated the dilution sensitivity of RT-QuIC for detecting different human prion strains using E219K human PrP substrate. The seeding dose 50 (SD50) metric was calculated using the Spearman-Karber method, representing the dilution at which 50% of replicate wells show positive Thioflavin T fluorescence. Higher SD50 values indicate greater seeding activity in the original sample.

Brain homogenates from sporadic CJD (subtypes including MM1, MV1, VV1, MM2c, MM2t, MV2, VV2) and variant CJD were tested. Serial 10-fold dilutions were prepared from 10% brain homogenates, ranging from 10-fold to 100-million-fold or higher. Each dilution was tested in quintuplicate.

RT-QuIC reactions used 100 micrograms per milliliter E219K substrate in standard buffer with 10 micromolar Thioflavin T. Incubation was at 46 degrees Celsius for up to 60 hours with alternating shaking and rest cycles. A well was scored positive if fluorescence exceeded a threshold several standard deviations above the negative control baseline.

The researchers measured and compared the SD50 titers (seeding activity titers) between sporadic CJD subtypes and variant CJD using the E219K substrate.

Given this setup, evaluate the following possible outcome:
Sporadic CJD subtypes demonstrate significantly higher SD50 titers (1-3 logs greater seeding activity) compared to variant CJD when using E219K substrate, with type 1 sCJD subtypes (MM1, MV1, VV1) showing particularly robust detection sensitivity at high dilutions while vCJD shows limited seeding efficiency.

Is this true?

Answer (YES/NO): NO